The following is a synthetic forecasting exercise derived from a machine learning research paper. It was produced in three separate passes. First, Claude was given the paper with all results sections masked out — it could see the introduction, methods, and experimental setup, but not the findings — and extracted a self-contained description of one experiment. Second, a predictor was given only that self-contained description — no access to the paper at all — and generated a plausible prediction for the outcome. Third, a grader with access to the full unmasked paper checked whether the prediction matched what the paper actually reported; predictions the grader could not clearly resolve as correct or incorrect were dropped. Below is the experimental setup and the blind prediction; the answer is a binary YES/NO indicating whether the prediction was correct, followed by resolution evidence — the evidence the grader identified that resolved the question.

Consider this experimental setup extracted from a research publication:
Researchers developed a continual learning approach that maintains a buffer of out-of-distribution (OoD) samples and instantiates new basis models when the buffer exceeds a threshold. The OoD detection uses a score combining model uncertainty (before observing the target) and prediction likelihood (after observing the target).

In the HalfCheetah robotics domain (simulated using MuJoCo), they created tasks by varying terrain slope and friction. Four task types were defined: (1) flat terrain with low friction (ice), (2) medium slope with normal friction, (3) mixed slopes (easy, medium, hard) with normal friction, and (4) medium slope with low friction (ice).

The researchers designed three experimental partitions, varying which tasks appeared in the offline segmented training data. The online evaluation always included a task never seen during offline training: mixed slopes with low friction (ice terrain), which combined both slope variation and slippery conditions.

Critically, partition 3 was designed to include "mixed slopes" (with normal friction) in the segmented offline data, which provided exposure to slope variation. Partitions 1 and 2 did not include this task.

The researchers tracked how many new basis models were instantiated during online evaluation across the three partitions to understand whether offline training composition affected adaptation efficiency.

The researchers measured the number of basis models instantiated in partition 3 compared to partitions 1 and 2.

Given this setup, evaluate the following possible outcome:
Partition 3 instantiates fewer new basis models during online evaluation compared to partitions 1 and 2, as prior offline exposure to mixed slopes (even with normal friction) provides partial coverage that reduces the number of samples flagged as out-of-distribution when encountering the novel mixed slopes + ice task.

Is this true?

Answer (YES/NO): YES